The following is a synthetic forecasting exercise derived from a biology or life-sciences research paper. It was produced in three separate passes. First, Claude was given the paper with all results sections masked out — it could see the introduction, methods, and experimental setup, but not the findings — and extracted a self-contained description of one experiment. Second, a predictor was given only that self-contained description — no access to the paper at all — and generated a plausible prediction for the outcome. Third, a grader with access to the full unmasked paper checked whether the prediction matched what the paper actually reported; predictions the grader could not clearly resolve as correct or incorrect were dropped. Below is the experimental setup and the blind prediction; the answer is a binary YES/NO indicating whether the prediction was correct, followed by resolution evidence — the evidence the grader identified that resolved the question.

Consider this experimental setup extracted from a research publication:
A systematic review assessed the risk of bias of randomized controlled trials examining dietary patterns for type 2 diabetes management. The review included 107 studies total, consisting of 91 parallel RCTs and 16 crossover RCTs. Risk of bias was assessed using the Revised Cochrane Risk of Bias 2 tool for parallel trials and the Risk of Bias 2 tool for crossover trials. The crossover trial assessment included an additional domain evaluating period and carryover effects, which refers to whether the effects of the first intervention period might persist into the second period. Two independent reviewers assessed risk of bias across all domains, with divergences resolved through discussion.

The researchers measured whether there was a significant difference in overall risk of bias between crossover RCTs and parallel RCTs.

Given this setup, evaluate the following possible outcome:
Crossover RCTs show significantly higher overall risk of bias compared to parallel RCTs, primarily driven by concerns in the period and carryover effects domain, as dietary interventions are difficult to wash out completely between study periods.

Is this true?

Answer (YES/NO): YES